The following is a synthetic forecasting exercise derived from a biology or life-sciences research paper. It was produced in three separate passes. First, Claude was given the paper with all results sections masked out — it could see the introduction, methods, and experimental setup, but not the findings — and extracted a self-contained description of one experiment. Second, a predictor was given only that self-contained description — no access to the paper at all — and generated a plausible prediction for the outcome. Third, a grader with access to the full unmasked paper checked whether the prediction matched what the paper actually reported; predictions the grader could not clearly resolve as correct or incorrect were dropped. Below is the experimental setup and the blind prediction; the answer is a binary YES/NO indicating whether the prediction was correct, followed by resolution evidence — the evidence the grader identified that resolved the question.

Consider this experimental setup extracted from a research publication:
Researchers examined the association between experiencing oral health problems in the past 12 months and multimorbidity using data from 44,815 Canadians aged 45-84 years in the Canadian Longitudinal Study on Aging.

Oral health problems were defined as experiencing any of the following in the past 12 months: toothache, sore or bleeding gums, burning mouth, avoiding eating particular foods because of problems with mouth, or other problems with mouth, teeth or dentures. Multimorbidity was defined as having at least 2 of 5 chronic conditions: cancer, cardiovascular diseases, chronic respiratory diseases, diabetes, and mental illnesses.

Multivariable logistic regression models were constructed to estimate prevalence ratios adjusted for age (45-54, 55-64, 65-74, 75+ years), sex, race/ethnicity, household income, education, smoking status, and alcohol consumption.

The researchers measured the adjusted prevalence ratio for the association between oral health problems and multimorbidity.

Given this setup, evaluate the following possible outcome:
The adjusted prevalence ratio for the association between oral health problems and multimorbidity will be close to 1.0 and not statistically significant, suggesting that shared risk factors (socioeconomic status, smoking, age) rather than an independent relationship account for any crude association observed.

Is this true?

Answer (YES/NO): NO